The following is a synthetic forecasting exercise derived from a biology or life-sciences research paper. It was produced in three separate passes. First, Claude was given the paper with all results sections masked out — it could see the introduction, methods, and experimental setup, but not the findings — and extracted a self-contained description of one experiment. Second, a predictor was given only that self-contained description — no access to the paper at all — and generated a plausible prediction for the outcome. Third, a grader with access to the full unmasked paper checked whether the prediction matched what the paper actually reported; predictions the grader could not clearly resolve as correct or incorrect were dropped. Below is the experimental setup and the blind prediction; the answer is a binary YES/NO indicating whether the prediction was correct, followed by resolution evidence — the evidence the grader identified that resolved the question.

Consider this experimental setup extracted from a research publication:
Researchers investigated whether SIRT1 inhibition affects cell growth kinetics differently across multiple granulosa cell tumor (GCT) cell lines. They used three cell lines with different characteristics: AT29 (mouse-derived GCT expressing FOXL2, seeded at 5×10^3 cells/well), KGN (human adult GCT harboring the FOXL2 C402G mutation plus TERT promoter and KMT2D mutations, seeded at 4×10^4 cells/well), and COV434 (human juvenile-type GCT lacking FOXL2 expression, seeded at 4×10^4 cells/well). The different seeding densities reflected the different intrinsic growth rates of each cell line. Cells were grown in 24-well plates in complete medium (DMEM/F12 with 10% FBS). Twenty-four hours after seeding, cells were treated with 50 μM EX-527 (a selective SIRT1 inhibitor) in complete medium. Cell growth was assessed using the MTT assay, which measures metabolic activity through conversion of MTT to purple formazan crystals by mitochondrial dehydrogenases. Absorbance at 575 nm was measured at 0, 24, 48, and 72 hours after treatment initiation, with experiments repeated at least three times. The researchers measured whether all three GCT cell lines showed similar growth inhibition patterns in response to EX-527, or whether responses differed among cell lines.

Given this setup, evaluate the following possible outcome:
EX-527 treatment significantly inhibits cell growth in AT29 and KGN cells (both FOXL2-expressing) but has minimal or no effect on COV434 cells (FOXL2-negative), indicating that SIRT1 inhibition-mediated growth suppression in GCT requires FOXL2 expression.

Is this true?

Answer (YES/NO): NO